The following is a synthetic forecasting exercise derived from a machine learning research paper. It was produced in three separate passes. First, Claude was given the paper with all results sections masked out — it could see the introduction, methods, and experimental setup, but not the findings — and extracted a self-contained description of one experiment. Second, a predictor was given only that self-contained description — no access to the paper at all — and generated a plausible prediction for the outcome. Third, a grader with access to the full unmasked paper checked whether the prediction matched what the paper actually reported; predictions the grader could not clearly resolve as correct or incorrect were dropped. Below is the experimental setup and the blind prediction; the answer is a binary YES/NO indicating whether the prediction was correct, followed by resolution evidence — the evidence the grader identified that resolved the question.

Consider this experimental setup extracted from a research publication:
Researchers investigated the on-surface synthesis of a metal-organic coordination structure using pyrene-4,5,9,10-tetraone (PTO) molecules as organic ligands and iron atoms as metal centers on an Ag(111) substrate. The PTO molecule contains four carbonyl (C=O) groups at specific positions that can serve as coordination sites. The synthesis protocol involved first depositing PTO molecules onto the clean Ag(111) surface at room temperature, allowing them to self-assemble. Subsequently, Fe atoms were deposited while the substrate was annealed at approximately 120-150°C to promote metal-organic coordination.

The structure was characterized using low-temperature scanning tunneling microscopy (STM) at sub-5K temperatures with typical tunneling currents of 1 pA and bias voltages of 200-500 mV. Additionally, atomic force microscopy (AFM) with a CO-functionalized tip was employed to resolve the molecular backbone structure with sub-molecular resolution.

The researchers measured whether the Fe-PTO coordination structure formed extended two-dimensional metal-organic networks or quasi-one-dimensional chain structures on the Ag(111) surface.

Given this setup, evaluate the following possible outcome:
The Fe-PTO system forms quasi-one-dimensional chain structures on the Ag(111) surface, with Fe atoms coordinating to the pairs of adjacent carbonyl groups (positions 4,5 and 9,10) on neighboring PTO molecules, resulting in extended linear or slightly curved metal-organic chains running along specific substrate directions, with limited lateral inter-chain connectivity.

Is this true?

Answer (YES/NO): YES